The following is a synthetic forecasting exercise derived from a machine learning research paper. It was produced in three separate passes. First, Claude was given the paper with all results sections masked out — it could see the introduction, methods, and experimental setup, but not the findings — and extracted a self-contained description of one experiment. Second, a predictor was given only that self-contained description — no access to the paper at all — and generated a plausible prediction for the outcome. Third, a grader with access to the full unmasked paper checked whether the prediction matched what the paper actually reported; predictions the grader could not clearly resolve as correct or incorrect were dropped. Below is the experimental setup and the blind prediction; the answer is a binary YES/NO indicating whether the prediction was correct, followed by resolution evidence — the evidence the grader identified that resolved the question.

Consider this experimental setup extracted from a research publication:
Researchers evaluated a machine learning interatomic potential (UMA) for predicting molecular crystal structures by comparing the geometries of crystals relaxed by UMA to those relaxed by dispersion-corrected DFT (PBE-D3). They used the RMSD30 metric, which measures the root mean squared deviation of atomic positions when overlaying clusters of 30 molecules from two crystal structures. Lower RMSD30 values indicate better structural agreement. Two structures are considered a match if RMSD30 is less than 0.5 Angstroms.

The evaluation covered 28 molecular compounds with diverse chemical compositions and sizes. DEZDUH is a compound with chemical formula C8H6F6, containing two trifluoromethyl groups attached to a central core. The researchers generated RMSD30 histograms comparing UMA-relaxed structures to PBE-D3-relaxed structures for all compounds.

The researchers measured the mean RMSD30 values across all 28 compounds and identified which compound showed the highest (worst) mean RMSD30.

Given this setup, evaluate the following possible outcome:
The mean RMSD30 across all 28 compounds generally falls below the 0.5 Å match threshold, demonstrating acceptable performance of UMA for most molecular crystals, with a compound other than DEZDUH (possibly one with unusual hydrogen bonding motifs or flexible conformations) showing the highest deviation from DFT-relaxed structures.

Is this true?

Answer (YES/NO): NO